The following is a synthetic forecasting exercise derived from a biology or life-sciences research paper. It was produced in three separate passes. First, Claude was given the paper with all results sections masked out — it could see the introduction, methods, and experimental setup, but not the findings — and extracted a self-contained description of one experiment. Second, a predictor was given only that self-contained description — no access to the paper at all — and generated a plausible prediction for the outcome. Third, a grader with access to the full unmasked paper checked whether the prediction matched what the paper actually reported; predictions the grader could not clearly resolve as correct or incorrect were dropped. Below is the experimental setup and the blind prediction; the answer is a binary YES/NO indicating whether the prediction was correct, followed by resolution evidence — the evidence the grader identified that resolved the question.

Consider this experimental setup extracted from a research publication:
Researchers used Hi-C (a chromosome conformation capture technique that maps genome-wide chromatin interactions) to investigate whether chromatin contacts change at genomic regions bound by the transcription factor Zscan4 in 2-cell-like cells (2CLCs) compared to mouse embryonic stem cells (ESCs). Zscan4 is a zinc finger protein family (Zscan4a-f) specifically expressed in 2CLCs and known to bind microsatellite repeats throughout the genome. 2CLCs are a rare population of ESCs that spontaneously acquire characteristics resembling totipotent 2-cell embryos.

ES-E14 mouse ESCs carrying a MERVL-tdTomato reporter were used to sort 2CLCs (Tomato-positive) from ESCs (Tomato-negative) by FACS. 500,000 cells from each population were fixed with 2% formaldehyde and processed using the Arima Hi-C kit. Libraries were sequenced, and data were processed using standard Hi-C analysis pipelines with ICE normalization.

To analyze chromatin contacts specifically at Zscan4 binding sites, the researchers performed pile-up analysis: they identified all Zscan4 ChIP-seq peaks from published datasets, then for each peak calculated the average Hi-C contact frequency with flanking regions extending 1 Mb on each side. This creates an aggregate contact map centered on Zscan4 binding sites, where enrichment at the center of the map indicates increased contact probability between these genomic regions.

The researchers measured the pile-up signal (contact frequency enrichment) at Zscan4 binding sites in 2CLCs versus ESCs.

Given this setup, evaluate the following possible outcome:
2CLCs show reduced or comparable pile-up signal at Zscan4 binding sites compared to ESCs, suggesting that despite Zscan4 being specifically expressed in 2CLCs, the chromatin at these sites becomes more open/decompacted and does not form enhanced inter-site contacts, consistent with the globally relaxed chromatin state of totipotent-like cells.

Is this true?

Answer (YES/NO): NO